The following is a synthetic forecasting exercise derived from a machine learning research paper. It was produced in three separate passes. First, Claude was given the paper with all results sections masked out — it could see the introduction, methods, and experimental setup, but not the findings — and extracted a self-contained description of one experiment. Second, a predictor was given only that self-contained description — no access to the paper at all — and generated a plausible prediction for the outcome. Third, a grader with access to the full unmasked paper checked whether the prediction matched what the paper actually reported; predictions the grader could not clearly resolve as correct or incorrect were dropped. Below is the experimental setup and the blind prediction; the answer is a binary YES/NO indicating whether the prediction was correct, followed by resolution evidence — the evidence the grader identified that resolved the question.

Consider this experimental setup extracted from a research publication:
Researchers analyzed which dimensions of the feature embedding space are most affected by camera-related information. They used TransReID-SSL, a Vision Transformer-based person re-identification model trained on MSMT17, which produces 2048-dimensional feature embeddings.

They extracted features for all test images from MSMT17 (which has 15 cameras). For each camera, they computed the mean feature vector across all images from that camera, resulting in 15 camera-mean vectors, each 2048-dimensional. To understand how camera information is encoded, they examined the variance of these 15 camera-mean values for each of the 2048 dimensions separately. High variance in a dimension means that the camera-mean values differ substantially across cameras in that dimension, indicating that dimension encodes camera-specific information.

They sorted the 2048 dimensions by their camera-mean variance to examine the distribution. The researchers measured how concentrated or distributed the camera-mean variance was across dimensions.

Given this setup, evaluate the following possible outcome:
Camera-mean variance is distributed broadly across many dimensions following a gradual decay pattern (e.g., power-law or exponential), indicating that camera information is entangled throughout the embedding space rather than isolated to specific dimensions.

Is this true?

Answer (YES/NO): NO